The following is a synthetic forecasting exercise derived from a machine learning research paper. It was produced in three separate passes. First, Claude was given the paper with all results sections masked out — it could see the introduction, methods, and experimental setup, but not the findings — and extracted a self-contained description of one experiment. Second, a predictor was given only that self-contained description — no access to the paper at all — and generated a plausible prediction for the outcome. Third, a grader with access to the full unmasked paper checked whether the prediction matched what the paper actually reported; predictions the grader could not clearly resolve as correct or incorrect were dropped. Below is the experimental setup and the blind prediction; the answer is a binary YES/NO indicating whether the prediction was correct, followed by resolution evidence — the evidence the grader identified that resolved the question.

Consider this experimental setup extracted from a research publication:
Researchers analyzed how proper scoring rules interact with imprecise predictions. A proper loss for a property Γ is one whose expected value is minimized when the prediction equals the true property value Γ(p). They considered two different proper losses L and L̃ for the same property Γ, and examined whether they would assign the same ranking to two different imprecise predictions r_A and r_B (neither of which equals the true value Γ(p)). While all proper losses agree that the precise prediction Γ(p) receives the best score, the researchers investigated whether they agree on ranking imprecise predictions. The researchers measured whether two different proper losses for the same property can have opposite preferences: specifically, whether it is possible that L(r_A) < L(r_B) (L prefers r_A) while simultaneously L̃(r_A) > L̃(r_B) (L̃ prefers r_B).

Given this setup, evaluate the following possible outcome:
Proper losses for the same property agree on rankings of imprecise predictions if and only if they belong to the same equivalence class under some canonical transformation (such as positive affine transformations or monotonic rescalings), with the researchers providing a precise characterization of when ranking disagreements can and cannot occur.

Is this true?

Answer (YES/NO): NO